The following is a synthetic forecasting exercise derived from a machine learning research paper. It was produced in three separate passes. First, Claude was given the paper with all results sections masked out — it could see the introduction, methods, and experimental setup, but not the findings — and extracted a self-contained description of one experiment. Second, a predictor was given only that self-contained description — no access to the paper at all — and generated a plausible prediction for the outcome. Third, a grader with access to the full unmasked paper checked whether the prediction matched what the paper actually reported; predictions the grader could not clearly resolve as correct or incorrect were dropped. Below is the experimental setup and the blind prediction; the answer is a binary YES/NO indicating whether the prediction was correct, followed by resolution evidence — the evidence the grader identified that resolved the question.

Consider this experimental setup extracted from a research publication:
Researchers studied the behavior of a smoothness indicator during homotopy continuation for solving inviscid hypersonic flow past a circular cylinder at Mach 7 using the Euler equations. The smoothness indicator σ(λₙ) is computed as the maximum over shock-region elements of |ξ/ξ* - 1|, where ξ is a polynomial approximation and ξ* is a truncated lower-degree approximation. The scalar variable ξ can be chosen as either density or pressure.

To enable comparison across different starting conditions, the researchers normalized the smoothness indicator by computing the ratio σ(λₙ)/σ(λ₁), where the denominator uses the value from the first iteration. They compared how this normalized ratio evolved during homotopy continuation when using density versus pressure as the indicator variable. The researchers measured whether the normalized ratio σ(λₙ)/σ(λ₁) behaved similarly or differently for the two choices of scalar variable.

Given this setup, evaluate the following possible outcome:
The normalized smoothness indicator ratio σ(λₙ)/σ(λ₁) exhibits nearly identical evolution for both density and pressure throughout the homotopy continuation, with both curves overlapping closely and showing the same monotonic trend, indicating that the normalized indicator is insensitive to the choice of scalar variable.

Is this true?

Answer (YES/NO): YES